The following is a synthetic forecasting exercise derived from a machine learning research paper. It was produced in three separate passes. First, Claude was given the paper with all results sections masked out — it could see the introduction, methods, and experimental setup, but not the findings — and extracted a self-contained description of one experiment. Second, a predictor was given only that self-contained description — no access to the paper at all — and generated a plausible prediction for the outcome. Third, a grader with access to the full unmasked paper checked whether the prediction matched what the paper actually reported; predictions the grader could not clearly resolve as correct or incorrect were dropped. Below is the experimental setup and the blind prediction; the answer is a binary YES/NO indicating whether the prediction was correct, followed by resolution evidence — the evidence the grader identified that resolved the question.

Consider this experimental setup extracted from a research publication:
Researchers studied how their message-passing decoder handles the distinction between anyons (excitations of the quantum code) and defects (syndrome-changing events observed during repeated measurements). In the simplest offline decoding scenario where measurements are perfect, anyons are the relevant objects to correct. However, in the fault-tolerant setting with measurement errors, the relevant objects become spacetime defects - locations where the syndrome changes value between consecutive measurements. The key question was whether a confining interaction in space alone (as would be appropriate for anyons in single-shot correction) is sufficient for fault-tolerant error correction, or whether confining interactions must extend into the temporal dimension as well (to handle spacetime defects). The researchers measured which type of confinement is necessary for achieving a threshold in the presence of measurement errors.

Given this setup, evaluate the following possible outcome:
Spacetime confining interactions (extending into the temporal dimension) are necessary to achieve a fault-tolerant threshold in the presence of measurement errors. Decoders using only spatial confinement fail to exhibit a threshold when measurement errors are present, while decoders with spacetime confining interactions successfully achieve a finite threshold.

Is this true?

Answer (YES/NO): YES